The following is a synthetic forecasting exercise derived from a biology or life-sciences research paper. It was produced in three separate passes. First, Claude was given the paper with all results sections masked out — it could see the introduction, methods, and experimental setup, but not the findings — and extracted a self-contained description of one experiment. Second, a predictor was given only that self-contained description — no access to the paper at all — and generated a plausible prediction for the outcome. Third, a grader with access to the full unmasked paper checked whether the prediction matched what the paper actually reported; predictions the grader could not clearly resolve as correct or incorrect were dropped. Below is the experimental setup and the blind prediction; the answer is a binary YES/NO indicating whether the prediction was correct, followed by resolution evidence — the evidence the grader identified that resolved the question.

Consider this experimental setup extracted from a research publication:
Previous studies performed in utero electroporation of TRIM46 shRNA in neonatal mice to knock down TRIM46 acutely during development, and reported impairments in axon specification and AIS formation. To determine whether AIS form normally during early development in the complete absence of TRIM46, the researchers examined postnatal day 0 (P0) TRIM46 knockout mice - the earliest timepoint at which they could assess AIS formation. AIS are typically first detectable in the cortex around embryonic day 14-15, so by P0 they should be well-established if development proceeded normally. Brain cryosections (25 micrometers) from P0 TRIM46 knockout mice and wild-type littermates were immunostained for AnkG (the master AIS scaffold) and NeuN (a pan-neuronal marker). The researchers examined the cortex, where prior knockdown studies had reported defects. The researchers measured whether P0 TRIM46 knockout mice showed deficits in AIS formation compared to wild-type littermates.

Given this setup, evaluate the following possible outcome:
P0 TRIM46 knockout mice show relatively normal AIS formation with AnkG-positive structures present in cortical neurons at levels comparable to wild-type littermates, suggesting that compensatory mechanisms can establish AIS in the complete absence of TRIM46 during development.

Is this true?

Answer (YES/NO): YES